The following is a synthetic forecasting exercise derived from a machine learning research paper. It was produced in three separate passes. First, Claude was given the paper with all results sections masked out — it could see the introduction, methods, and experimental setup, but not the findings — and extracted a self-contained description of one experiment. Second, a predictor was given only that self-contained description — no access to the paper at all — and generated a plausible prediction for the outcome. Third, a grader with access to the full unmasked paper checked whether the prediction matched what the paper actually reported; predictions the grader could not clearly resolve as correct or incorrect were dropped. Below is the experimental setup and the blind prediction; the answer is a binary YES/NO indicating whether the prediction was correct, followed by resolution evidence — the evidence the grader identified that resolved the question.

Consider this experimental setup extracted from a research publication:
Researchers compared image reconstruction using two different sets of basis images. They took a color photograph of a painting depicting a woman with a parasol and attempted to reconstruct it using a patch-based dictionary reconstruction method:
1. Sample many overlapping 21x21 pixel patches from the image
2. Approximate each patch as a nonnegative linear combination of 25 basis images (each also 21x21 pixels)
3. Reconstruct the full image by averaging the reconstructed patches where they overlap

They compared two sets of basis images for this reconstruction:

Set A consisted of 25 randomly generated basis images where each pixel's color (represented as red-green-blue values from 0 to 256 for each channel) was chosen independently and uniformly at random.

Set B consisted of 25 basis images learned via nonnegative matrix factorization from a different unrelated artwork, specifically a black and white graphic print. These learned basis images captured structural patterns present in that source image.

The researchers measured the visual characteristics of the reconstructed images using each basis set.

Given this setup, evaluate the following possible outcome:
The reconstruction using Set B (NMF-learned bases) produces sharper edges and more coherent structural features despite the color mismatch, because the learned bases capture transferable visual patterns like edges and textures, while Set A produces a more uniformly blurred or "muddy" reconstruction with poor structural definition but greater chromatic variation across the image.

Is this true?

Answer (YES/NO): NO